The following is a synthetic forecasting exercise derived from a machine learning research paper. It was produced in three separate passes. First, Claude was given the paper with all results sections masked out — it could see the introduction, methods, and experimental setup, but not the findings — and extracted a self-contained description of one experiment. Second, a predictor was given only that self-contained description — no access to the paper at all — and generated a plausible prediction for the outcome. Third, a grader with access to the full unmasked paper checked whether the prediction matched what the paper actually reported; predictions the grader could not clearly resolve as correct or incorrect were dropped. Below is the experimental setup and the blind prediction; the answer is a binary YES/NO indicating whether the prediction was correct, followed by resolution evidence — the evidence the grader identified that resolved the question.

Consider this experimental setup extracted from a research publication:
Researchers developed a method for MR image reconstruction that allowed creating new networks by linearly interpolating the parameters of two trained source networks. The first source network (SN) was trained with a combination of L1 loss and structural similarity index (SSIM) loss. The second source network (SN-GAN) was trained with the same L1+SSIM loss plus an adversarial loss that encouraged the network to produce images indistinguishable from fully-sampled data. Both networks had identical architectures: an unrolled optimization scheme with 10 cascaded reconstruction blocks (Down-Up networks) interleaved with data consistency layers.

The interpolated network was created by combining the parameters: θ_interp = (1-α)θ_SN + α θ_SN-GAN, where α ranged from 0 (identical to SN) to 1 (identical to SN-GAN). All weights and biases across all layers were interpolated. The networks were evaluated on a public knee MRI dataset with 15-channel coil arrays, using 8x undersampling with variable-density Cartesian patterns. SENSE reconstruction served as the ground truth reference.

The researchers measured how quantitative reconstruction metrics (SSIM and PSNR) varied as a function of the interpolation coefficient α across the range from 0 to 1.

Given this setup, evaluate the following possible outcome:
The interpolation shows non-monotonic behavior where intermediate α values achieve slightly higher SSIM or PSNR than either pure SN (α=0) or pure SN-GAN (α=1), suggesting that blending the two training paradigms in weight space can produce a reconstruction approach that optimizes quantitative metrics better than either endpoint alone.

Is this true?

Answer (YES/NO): YES